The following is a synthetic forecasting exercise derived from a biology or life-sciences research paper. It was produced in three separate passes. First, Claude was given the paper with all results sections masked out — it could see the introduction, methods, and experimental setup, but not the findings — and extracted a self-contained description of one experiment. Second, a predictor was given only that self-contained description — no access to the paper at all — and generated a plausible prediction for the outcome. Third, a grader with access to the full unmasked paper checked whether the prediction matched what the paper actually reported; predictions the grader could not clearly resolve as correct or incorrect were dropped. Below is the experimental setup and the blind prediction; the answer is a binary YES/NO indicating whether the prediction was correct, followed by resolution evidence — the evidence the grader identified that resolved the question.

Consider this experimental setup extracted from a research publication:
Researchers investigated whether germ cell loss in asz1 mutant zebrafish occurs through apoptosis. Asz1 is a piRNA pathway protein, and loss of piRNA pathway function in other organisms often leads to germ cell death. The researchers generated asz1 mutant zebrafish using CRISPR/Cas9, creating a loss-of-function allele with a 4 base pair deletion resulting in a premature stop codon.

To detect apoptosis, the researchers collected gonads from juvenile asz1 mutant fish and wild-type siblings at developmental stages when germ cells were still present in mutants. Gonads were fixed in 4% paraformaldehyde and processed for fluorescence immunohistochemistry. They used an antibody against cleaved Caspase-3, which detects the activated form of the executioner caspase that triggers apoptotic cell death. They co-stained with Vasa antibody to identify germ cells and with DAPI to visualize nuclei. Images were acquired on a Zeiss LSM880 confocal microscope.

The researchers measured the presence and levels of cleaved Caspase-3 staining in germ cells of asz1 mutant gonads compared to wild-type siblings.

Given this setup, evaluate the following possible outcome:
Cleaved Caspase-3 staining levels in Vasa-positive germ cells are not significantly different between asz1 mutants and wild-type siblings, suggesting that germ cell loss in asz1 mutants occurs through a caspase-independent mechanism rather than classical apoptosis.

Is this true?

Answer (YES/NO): NO